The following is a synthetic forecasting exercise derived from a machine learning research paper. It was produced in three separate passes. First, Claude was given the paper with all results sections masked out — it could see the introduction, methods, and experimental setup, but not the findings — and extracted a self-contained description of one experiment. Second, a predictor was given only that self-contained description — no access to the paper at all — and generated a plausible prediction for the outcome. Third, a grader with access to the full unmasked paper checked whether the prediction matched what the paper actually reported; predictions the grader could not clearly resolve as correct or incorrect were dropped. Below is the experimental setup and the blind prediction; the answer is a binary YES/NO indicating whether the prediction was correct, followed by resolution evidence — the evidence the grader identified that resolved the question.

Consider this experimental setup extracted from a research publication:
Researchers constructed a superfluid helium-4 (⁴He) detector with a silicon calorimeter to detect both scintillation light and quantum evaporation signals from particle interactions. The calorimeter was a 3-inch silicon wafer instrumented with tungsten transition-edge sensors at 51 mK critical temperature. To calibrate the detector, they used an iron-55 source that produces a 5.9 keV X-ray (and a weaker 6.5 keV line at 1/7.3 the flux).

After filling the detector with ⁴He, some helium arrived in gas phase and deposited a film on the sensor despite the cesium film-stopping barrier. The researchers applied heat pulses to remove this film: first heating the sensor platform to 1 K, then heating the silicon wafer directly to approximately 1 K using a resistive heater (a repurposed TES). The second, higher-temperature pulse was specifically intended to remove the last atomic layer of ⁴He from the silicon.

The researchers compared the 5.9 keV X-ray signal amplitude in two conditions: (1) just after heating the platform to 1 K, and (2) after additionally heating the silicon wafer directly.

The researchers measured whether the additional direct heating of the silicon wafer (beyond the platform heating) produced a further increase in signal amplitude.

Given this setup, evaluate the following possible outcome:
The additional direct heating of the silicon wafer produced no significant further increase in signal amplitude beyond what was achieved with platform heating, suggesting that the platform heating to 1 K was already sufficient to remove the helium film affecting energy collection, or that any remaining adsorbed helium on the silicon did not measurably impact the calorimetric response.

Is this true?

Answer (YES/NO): NO